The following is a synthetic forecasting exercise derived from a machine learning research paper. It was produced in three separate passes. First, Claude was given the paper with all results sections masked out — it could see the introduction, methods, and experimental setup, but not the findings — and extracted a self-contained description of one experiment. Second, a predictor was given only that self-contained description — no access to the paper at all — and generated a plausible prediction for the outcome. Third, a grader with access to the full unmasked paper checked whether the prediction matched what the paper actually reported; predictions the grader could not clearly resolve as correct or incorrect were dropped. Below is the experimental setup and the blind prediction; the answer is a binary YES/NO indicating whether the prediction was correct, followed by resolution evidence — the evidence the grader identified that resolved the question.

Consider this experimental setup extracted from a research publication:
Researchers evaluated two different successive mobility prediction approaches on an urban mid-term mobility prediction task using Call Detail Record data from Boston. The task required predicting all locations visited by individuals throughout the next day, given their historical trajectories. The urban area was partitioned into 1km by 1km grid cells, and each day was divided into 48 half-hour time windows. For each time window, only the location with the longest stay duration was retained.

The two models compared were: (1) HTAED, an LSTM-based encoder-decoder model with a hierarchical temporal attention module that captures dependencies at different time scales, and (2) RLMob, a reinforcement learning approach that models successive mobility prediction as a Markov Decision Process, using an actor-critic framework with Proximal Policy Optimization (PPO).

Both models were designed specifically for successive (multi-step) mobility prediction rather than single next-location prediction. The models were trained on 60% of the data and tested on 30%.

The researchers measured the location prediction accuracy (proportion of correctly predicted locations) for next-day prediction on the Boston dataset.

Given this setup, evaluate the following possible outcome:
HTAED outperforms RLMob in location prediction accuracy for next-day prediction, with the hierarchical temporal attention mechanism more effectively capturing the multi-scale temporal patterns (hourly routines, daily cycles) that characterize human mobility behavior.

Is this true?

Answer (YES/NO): YES